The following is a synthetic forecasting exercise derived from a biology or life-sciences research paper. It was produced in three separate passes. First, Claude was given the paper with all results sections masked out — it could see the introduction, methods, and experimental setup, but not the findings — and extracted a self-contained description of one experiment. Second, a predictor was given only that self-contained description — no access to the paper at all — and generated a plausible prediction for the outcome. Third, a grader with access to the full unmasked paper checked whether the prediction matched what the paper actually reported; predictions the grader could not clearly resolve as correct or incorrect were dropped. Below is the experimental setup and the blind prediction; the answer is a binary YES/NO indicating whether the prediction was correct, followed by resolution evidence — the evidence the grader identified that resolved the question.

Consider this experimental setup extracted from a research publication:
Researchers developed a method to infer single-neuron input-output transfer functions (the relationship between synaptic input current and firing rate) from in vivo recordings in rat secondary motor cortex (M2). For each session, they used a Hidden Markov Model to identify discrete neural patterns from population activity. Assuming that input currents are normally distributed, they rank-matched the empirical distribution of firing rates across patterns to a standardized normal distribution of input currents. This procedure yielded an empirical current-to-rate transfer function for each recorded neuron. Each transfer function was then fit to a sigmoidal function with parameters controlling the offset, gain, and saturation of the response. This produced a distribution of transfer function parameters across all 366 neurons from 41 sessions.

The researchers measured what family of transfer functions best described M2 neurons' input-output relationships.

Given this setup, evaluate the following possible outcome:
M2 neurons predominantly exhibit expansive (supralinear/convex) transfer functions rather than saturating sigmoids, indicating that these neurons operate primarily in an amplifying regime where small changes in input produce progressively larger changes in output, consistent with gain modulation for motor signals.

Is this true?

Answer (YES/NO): NO